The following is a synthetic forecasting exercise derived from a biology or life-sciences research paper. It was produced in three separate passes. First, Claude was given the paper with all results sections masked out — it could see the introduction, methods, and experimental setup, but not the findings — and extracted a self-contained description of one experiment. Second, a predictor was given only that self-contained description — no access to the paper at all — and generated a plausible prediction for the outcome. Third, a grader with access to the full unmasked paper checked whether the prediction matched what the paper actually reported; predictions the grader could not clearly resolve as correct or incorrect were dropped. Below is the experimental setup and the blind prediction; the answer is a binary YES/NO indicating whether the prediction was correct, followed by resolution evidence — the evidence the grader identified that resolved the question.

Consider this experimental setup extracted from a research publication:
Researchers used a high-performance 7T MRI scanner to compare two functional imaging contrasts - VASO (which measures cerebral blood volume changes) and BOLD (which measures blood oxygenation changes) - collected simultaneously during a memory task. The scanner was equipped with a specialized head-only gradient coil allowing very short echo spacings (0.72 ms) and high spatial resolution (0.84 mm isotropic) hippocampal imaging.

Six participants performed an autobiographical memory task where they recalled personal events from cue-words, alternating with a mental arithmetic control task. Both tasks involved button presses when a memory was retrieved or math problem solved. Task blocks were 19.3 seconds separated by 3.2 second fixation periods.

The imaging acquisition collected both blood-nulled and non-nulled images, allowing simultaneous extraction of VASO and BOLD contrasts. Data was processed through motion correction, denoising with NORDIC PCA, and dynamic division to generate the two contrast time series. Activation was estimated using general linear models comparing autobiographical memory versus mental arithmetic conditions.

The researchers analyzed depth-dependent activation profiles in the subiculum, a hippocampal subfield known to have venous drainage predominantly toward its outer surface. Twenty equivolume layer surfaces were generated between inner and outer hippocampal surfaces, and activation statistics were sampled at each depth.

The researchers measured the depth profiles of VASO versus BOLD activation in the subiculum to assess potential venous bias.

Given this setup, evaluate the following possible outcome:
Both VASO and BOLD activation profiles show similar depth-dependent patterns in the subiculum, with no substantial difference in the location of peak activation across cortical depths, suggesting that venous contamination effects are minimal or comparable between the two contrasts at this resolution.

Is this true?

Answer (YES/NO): NO